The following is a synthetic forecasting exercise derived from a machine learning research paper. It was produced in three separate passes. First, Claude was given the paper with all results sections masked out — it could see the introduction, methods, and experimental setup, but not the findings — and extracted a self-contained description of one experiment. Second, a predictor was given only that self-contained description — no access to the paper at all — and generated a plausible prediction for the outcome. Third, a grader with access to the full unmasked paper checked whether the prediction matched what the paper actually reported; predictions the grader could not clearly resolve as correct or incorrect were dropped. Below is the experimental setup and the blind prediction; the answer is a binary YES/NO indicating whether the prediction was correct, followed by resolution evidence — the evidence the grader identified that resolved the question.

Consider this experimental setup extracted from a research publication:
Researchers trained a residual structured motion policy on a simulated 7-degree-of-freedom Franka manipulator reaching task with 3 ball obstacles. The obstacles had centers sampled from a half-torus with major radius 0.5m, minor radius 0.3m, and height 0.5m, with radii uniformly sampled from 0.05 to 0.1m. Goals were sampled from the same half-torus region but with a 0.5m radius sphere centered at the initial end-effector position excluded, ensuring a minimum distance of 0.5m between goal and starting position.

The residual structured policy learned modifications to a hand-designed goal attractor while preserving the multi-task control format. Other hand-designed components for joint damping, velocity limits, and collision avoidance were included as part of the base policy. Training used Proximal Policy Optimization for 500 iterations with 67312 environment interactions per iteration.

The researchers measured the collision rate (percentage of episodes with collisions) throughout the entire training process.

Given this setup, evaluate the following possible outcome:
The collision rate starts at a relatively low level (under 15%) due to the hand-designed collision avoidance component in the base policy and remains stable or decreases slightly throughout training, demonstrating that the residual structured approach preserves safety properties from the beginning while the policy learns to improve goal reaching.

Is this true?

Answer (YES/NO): NO